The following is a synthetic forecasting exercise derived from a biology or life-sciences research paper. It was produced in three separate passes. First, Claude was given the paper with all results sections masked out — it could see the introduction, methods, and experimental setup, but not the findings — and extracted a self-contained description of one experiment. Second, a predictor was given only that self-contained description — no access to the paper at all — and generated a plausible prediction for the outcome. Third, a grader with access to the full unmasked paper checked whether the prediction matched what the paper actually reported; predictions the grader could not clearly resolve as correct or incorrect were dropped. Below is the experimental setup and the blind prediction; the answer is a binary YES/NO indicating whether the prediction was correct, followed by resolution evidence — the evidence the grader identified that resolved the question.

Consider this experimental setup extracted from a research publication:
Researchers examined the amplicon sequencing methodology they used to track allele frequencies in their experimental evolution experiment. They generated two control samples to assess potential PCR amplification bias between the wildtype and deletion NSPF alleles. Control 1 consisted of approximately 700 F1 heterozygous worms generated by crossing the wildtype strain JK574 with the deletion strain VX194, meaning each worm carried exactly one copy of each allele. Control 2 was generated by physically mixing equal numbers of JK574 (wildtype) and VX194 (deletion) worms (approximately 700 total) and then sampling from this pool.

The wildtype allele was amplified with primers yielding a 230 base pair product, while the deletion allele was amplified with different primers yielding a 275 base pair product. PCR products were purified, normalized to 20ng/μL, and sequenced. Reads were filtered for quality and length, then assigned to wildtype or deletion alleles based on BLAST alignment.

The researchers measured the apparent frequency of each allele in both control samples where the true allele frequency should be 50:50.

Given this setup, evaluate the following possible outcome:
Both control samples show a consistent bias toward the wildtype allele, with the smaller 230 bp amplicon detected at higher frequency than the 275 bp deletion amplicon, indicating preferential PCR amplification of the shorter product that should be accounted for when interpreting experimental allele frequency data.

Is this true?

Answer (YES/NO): YES